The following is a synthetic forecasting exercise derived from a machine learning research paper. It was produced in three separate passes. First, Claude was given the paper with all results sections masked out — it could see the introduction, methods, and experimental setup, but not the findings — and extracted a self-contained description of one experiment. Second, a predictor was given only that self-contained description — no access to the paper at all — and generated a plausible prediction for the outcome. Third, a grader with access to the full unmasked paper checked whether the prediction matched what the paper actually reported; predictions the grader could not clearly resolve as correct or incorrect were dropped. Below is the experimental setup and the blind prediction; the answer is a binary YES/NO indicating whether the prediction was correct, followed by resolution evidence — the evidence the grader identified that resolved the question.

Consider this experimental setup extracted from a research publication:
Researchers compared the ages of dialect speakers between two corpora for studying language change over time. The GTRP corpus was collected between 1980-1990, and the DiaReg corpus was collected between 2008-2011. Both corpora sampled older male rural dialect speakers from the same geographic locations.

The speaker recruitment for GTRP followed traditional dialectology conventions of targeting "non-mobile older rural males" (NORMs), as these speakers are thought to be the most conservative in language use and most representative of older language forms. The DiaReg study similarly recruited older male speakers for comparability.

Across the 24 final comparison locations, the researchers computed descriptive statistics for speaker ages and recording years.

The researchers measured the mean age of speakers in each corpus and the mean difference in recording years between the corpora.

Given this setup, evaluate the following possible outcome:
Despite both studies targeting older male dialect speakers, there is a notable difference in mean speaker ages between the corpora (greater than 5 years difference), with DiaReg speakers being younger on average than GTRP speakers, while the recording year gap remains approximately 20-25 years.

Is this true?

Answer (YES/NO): NO